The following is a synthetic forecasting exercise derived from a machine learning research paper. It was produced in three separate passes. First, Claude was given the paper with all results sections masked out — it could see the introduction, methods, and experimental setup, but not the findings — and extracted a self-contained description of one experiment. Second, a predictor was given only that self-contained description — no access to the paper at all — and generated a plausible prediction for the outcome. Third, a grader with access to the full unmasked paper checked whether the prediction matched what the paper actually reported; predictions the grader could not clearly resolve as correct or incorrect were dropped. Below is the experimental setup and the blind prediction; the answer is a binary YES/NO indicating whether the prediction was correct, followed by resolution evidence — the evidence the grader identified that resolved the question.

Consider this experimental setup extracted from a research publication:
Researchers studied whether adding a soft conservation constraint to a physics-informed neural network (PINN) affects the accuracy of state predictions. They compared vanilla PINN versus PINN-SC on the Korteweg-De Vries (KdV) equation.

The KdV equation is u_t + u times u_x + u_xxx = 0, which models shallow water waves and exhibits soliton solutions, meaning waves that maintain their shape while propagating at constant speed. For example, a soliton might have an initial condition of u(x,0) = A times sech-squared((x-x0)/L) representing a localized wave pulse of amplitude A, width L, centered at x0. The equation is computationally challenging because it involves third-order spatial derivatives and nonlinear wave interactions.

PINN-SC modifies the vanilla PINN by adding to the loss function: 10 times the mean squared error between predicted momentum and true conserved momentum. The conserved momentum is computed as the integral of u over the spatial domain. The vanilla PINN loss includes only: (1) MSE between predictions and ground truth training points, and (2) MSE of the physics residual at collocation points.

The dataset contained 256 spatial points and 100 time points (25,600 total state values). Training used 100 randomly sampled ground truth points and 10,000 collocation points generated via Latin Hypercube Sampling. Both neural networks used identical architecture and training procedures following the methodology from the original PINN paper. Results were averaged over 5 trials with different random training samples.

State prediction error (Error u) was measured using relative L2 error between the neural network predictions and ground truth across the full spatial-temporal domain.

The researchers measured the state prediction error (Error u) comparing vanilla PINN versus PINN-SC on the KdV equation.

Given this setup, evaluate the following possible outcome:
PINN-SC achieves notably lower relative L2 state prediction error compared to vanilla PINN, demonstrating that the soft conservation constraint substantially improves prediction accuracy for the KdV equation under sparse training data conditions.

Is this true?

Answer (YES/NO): NO